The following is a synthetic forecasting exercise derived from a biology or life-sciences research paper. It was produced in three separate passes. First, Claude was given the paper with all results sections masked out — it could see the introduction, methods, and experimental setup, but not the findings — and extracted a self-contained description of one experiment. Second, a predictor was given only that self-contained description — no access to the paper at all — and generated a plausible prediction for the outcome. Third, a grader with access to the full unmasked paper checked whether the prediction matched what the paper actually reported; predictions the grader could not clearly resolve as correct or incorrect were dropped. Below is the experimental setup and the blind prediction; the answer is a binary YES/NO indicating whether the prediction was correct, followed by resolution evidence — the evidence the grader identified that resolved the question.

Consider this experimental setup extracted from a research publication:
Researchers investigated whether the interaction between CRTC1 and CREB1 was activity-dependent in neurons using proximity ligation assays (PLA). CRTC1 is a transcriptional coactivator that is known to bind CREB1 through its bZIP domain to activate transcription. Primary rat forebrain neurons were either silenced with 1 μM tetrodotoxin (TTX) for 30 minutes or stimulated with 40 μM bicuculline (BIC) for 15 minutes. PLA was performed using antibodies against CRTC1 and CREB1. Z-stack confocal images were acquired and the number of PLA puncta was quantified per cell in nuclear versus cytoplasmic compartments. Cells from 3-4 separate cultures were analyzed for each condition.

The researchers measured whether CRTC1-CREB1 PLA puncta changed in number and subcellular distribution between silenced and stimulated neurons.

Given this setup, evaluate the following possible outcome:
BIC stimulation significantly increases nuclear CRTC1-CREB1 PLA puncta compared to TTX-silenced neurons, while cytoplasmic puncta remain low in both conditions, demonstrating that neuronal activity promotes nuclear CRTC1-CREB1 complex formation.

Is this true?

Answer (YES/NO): YES